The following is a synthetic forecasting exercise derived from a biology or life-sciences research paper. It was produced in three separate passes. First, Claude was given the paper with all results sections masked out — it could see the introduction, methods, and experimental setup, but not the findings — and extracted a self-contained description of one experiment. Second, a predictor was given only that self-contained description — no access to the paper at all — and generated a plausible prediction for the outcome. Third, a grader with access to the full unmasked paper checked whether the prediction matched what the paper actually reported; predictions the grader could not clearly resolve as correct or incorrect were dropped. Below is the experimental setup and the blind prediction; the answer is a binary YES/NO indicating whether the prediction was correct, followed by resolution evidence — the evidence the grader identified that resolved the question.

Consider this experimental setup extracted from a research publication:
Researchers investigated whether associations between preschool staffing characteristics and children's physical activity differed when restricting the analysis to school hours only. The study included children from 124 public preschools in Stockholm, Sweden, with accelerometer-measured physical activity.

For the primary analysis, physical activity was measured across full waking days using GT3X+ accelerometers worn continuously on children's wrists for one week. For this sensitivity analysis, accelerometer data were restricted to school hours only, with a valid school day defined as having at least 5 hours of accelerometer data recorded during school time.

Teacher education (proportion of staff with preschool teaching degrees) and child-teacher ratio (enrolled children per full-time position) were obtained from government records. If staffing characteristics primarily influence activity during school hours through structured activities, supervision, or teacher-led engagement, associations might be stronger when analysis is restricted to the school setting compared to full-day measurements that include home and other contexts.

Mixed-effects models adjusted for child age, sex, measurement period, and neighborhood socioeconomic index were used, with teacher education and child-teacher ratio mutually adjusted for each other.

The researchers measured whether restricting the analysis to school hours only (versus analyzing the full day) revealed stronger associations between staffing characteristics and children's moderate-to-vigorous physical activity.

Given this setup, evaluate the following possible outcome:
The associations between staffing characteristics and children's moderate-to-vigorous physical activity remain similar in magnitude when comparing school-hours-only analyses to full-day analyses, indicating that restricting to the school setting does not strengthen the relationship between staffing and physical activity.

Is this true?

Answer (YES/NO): YES